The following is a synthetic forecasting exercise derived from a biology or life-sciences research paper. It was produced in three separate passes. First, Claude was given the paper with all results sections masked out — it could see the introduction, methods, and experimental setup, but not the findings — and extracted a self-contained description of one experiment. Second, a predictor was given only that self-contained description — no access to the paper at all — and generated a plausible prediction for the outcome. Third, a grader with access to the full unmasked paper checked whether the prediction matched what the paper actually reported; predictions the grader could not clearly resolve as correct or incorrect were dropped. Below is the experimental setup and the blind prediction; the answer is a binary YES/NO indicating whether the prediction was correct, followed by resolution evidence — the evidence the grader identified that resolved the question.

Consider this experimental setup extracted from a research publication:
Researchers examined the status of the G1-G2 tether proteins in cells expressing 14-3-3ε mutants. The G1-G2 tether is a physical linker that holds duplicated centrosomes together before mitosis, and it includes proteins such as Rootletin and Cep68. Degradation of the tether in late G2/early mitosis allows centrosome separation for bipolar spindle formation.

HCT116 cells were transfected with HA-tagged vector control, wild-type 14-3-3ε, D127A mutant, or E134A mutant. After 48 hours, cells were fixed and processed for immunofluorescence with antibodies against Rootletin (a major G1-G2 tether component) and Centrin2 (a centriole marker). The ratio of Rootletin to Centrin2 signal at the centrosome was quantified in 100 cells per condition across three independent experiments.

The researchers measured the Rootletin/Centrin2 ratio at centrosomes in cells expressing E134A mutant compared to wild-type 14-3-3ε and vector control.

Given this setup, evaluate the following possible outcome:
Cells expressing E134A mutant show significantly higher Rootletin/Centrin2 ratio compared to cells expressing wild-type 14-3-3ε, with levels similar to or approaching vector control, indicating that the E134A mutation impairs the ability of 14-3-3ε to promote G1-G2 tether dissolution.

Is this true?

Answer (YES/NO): NO